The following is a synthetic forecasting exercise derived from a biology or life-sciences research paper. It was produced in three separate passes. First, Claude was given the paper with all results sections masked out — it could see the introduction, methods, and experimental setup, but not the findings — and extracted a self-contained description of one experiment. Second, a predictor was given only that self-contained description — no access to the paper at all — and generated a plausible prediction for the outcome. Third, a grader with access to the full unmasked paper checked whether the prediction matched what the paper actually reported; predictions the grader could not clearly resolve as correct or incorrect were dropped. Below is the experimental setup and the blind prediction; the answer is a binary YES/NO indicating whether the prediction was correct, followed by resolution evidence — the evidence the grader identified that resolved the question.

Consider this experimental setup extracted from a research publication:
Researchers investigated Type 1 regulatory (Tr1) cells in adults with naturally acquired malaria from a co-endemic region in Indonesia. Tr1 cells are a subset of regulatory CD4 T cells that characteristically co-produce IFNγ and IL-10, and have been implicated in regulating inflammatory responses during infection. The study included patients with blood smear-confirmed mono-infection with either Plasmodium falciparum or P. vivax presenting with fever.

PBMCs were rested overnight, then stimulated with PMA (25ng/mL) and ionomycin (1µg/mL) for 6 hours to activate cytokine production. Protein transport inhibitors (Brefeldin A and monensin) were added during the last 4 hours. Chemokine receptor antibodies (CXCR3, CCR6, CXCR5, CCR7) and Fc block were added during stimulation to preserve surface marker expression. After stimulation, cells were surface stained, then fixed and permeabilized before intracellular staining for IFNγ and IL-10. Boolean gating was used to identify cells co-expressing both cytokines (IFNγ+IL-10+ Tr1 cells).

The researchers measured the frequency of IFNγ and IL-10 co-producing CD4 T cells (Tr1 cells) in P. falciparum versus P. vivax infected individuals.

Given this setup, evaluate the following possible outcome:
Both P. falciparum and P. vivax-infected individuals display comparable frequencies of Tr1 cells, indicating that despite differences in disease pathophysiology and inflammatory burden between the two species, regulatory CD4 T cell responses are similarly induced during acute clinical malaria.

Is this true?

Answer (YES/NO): NO